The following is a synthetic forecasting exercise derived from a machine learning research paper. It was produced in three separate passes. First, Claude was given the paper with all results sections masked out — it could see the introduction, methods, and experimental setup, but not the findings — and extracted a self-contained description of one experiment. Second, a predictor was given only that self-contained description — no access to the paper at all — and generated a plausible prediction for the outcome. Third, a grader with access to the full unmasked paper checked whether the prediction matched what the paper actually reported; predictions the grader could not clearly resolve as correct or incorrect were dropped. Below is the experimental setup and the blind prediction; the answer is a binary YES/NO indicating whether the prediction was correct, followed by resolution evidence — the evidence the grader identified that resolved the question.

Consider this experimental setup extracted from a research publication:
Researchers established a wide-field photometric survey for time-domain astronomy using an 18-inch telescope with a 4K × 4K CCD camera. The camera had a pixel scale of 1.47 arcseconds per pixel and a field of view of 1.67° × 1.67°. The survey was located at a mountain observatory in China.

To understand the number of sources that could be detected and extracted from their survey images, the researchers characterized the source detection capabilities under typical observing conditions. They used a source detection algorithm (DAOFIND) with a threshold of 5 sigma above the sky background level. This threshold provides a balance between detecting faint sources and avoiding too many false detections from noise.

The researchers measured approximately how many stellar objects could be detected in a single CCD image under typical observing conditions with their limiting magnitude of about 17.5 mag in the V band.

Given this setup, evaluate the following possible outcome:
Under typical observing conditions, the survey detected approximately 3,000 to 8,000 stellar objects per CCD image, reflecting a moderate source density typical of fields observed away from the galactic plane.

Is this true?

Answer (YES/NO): NO